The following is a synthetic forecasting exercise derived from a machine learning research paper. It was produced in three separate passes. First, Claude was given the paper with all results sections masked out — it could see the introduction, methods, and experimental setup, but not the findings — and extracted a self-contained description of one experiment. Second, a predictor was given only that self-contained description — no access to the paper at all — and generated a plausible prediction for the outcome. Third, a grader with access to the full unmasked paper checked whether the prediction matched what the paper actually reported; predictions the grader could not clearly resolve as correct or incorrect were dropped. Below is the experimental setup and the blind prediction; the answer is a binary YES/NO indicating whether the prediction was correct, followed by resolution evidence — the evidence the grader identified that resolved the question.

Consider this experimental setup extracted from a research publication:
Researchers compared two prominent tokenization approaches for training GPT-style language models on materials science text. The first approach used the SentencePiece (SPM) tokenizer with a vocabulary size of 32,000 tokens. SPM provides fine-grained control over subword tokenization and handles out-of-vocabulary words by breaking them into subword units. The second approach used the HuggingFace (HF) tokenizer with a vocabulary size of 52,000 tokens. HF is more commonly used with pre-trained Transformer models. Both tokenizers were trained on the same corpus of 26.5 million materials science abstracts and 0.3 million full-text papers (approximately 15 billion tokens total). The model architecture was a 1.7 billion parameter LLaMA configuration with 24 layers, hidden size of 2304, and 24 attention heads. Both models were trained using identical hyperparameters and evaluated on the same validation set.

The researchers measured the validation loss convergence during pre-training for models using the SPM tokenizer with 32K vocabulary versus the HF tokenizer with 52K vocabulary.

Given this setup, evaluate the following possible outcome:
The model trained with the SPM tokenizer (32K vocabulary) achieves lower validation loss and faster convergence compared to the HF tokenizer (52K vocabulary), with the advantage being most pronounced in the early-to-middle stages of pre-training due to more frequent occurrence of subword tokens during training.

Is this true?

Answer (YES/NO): NO